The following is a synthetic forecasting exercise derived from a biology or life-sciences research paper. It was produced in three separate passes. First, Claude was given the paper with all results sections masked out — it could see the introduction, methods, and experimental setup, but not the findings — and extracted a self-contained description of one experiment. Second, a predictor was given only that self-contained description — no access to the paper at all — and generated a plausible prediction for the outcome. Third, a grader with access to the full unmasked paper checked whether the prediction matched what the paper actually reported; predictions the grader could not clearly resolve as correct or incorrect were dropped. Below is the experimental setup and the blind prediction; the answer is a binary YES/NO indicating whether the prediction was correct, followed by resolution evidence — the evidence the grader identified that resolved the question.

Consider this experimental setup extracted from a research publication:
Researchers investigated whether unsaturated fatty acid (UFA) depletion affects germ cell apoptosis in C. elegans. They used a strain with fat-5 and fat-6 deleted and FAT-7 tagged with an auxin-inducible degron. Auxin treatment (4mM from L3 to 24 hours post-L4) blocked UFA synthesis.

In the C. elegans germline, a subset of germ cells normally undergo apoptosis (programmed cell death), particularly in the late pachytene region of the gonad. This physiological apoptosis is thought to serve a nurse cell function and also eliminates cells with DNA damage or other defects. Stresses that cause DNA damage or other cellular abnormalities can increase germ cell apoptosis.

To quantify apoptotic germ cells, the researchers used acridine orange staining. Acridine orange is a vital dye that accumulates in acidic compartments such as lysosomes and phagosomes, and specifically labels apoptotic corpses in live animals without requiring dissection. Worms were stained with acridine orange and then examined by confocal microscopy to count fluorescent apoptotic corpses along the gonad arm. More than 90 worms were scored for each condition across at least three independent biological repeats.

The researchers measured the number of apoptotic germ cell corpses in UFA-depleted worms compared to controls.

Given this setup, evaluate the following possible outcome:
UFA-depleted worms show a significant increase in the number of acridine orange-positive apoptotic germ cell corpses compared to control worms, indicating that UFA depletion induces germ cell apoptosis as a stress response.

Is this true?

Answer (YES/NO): NO